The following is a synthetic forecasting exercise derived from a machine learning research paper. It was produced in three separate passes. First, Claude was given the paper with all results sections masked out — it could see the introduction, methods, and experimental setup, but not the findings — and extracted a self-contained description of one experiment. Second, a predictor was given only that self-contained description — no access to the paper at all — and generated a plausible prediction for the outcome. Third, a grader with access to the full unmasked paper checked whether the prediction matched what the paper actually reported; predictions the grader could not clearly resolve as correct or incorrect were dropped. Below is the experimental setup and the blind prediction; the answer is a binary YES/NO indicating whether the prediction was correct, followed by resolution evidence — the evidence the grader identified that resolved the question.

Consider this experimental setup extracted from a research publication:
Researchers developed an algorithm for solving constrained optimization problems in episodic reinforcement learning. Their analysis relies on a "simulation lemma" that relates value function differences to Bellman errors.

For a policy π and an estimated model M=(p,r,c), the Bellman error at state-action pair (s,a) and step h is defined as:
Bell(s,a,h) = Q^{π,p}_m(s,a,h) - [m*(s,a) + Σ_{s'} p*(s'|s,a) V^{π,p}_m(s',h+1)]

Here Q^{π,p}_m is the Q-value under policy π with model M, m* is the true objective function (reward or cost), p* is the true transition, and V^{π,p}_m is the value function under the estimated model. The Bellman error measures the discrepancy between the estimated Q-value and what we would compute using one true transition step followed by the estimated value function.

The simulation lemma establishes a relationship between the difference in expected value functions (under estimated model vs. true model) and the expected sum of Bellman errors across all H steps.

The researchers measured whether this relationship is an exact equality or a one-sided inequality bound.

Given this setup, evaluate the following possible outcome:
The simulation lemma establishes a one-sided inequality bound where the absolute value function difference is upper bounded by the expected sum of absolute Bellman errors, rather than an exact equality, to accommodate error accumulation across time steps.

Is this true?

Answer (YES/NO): NO